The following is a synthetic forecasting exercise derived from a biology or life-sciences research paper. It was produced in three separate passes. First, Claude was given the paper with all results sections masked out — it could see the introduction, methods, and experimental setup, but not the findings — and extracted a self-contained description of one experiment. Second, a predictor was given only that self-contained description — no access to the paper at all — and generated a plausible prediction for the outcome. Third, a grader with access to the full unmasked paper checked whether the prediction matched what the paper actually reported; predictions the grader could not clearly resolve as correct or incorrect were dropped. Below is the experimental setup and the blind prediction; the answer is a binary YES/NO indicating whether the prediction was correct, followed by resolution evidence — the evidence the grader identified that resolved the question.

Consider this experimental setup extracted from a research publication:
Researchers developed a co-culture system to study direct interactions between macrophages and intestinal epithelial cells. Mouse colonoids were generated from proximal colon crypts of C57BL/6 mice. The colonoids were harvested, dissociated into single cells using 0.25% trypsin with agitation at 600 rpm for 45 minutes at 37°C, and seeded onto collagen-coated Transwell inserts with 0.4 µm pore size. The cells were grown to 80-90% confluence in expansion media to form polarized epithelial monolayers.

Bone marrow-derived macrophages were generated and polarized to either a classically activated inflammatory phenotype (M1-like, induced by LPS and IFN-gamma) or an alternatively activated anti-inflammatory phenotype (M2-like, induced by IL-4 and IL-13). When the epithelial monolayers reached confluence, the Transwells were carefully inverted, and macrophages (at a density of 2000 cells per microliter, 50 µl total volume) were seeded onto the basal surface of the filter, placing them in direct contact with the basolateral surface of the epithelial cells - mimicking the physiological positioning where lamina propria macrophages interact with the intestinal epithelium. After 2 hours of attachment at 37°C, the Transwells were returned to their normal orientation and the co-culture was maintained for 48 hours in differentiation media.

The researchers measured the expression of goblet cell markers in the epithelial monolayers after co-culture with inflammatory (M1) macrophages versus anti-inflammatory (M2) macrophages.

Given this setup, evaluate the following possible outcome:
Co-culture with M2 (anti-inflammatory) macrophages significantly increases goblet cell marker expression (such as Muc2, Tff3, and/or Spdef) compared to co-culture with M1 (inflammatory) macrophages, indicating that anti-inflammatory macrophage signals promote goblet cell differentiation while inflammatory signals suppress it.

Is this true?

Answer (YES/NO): YES